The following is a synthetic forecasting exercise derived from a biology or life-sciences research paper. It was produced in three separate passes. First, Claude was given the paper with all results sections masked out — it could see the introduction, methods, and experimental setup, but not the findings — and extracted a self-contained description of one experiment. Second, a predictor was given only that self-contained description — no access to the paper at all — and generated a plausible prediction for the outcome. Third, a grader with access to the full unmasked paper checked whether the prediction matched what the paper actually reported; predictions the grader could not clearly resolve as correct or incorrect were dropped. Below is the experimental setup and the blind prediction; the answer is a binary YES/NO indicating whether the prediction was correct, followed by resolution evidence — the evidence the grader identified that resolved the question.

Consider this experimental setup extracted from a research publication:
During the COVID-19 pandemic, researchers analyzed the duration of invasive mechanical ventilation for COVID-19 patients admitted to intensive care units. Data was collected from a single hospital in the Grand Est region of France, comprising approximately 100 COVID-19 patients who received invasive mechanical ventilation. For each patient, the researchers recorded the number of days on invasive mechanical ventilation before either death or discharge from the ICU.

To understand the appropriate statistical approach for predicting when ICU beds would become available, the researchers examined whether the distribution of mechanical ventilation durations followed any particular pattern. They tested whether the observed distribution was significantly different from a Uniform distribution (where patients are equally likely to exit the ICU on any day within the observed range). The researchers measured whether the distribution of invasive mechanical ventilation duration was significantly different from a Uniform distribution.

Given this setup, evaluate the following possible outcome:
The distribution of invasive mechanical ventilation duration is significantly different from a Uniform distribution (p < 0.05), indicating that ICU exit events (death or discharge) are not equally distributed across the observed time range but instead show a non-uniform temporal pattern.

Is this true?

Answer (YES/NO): NO